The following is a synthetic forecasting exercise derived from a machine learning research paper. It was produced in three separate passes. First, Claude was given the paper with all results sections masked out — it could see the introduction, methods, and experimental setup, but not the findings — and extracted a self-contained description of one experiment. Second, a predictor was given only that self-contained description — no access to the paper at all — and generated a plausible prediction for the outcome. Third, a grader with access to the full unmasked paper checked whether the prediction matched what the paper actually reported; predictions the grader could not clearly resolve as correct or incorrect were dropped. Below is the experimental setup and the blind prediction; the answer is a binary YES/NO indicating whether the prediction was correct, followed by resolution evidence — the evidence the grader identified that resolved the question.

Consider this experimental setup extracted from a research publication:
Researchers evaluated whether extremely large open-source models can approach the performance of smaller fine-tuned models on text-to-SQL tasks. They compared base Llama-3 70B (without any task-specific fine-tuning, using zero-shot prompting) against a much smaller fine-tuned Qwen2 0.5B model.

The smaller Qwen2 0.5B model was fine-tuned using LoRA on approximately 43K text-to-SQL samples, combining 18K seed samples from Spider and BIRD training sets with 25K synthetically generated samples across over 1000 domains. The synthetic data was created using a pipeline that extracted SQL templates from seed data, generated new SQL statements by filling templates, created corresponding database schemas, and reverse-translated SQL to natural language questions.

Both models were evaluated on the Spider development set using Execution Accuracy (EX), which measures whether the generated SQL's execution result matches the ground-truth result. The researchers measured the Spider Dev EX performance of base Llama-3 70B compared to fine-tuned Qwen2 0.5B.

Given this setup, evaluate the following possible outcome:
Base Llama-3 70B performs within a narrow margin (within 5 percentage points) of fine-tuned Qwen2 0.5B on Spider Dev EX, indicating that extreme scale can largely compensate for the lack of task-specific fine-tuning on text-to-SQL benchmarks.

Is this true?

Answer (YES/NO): NO